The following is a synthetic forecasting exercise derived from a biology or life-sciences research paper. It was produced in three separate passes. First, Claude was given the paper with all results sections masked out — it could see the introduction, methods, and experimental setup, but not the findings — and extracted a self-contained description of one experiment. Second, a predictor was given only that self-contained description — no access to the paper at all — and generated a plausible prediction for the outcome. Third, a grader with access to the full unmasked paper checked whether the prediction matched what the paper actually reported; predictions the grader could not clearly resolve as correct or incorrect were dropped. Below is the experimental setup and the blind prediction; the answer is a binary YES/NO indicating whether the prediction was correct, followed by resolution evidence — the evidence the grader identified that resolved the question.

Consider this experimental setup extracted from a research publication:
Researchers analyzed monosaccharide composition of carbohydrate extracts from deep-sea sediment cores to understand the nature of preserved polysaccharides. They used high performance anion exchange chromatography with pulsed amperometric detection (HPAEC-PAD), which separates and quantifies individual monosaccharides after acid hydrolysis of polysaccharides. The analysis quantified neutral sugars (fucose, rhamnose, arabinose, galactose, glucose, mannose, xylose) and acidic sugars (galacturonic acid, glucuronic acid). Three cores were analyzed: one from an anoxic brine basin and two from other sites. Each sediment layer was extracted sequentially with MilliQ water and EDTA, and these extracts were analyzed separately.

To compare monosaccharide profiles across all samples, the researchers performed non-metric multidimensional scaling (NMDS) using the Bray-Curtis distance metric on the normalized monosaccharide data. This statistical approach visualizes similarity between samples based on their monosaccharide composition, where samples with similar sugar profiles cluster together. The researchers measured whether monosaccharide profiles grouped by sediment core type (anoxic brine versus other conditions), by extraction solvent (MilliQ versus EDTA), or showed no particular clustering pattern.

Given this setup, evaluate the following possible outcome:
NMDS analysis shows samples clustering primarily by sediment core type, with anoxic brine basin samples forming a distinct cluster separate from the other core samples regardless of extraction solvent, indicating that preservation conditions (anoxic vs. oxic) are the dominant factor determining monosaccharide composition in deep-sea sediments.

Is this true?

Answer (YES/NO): NO